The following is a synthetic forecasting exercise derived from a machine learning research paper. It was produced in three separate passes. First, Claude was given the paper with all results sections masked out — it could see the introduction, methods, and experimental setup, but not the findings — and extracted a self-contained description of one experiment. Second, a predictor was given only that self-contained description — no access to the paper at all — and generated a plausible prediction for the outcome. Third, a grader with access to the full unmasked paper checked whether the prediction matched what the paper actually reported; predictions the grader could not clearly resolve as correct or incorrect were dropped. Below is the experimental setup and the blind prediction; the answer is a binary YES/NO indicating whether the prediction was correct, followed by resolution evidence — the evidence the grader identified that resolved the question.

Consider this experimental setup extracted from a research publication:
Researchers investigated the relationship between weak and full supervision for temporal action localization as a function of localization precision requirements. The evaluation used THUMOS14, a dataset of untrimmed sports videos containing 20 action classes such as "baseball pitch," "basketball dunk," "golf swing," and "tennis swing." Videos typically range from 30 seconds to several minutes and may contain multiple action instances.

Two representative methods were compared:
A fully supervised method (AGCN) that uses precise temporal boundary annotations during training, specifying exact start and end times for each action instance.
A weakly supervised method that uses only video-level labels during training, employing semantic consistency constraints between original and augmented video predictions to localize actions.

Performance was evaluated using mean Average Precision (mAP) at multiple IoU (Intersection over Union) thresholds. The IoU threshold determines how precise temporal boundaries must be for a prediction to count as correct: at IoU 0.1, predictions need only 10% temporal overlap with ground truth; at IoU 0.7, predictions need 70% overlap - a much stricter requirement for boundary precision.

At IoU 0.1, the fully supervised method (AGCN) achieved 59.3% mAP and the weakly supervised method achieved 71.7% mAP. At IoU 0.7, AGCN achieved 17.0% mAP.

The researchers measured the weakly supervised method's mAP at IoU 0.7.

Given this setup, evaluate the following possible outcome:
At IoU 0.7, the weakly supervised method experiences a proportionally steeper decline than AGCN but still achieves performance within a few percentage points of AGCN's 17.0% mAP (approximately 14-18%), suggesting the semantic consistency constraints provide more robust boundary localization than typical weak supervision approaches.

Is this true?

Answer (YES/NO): YES